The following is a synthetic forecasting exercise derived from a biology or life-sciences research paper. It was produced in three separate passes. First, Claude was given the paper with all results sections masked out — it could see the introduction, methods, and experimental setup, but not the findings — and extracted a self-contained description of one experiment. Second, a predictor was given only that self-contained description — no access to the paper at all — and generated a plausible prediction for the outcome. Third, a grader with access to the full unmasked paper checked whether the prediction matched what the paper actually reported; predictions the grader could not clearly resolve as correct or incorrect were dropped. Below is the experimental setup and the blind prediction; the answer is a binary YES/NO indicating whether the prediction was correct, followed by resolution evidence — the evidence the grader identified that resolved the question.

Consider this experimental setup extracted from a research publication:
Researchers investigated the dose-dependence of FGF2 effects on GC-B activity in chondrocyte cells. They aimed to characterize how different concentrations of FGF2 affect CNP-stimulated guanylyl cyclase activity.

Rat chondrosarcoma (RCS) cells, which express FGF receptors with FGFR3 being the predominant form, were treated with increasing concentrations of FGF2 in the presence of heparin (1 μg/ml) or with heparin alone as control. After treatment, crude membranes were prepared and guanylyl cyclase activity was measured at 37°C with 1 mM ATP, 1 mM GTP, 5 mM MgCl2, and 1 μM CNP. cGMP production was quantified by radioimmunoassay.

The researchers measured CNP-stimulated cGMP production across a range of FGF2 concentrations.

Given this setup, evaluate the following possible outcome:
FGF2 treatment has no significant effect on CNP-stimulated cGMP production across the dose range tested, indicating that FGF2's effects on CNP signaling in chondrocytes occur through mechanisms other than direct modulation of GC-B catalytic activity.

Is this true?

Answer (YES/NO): NO